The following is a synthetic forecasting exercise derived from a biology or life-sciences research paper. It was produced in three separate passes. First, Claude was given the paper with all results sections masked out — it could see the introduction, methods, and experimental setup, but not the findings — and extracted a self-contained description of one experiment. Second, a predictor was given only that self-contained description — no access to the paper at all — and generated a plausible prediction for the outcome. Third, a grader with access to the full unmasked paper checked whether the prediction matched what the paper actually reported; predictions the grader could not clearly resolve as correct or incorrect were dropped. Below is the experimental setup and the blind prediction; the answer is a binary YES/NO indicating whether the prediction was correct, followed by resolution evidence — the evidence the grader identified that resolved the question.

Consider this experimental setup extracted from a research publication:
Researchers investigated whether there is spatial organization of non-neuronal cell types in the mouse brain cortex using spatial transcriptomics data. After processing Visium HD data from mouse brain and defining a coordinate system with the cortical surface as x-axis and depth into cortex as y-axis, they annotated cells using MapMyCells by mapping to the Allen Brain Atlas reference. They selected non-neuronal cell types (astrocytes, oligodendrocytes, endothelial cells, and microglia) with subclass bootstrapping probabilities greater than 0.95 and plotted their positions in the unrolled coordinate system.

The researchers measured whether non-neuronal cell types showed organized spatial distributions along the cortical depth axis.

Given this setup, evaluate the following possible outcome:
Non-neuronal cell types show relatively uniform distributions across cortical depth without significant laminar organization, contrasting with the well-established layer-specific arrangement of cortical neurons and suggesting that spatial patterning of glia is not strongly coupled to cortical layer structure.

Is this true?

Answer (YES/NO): NO